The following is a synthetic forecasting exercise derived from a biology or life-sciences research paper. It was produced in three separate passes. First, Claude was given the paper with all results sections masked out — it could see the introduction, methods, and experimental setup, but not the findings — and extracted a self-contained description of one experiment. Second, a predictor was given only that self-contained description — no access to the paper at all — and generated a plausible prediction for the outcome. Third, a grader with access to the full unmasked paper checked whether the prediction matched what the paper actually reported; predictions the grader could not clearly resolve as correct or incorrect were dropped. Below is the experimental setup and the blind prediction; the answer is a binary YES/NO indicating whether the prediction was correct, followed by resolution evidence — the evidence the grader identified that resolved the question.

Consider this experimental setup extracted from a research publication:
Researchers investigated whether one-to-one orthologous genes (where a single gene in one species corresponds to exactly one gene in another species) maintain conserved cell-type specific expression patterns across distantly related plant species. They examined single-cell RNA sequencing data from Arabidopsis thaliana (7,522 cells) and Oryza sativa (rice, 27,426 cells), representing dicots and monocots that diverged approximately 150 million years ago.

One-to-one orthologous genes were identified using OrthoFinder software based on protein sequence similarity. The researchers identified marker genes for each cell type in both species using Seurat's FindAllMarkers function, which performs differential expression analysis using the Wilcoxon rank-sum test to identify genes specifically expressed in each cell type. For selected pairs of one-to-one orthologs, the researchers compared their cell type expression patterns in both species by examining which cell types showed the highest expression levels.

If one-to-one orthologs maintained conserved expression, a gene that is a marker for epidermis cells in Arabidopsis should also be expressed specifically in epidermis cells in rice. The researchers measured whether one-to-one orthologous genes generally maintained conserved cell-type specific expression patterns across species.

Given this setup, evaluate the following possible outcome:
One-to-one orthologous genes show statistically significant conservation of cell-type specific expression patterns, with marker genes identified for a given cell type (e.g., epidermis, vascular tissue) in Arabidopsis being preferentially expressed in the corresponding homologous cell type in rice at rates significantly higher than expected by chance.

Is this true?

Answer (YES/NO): NO